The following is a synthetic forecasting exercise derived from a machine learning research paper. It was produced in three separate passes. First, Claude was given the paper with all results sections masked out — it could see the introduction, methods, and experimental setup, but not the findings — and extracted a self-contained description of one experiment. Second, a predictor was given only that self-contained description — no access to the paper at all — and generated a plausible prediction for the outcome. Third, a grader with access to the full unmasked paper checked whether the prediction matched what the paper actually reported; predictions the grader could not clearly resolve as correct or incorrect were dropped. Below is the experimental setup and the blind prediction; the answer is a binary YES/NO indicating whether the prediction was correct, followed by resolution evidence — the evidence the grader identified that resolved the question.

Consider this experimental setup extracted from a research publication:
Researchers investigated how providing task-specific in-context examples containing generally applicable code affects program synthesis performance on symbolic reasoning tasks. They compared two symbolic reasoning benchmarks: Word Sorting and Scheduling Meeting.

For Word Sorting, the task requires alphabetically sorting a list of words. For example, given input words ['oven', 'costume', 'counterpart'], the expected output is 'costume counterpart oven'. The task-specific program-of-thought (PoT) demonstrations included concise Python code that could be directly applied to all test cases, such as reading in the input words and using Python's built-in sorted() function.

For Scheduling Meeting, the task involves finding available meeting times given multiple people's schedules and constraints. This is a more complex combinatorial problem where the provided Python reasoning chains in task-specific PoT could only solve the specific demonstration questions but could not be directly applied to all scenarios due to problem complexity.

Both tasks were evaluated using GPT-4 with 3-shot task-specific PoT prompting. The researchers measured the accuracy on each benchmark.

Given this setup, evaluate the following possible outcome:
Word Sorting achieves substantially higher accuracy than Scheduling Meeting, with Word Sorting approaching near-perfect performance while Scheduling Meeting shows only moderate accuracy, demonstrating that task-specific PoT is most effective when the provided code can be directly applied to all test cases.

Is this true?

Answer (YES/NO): YES